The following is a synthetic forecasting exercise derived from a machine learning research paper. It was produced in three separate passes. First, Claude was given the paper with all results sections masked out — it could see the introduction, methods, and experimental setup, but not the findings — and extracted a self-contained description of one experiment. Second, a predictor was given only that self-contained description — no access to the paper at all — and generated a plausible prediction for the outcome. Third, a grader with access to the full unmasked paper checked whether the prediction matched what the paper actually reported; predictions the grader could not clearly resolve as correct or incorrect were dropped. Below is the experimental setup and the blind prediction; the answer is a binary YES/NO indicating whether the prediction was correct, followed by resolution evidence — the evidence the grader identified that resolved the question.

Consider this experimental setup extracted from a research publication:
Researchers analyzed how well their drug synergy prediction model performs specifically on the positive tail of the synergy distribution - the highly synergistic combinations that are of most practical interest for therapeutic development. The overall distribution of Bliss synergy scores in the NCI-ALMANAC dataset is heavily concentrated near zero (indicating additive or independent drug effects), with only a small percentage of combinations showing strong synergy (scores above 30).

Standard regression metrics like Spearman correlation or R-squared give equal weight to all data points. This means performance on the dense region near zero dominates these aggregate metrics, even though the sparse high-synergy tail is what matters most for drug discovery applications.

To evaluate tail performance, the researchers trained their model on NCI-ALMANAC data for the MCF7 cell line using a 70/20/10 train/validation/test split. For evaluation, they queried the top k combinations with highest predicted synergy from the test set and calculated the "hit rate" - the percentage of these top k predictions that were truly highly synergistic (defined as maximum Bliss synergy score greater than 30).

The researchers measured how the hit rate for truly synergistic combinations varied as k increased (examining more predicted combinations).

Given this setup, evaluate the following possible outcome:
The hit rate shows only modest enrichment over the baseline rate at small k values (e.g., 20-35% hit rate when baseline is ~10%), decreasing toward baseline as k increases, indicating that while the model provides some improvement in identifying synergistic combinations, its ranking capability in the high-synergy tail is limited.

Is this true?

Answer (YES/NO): NO